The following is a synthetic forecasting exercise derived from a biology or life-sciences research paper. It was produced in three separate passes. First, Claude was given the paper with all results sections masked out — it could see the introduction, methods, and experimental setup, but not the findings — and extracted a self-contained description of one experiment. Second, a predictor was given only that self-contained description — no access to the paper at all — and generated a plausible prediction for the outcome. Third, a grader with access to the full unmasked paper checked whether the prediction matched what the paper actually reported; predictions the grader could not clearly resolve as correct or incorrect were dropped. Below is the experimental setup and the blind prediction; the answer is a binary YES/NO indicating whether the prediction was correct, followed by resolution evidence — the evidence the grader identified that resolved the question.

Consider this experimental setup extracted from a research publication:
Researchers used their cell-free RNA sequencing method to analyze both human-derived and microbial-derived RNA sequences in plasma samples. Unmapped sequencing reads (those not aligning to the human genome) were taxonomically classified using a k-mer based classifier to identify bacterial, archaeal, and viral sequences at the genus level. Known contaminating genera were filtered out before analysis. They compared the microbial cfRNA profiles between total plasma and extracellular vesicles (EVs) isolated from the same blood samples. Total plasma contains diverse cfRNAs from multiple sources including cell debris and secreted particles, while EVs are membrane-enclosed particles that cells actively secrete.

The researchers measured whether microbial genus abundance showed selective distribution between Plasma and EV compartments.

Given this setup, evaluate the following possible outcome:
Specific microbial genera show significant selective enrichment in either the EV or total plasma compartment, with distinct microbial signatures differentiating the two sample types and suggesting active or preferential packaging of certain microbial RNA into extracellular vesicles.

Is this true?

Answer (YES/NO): YES